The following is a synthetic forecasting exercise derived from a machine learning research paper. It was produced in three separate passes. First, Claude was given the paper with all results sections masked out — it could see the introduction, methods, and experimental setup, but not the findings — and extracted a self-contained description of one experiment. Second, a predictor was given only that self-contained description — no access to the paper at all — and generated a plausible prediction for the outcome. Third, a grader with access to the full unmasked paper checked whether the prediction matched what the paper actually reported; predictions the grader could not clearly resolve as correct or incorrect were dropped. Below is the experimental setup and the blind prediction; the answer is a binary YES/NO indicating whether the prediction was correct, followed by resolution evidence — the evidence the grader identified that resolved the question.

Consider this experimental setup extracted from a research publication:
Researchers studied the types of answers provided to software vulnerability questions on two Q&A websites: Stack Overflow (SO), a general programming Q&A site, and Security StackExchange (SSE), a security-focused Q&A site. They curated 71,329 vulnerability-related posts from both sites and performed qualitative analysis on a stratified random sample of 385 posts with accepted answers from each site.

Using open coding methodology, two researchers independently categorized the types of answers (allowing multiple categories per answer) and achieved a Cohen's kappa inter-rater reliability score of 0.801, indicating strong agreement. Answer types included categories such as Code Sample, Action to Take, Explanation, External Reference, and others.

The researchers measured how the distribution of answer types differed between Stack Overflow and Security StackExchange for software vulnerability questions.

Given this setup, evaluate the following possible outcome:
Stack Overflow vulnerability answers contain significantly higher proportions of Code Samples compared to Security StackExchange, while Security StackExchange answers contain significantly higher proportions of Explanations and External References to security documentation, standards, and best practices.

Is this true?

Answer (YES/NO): YES